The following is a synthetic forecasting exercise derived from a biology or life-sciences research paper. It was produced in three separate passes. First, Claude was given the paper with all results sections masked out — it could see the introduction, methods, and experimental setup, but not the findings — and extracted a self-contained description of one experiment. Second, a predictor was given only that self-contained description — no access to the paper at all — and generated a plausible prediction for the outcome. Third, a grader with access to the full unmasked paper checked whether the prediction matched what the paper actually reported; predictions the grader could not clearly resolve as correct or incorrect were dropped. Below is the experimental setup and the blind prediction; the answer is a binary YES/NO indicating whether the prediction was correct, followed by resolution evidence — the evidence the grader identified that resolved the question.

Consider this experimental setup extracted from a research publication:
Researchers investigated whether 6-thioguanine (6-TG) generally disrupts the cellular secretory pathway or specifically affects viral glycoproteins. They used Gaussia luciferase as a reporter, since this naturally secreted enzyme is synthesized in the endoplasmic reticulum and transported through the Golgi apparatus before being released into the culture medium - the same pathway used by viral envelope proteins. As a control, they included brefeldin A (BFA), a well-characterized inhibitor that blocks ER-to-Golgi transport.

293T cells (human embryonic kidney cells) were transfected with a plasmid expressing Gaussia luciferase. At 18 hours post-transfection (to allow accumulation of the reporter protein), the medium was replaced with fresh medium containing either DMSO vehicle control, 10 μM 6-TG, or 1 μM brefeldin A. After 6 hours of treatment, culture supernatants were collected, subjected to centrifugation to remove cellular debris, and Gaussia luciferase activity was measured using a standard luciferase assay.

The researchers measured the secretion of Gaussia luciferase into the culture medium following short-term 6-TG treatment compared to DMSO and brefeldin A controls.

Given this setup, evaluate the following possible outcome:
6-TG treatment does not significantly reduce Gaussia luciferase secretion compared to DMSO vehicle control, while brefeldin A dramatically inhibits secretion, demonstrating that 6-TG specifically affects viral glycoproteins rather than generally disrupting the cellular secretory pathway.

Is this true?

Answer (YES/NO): YES